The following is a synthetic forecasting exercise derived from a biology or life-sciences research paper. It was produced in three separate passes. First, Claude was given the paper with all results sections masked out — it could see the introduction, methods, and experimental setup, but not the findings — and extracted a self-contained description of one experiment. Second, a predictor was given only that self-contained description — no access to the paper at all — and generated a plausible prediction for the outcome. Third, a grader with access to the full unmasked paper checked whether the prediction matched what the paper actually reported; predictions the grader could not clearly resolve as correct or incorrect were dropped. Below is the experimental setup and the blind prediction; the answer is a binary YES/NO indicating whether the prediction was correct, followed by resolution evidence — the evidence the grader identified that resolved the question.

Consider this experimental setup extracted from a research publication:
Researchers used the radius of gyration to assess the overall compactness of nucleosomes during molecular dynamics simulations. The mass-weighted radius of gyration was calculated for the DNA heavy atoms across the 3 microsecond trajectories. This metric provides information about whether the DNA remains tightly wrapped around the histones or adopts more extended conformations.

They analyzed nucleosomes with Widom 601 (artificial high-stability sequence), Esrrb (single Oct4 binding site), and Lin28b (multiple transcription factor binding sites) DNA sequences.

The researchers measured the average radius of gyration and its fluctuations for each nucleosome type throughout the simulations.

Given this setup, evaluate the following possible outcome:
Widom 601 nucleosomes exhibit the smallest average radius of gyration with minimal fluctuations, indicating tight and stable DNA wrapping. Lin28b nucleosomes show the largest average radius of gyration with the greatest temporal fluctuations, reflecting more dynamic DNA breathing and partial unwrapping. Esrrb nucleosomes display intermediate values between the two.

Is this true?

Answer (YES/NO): NO